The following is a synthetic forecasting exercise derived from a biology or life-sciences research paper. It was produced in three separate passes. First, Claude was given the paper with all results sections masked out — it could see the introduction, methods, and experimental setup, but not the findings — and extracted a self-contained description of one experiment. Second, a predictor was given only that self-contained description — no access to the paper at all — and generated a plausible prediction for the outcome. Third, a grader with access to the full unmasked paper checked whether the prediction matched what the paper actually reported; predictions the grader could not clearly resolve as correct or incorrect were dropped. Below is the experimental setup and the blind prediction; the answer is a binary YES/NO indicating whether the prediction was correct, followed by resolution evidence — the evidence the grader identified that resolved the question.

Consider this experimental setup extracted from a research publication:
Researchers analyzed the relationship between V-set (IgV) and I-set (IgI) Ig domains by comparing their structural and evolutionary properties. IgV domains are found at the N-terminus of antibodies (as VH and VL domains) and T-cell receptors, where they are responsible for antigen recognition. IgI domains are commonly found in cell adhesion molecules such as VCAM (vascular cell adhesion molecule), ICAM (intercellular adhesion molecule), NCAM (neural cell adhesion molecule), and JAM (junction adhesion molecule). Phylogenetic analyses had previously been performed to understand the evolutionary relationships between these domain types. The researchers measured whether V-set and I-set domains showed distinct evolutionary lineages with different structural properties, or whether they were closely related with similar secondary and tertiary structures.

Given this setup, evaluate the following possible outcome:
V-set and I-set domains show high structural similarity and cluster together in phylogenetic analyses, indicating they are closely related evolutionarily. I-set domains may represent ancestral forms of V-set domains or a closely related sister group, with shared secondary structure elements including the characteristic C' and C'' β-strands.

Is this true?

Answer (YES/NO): NO